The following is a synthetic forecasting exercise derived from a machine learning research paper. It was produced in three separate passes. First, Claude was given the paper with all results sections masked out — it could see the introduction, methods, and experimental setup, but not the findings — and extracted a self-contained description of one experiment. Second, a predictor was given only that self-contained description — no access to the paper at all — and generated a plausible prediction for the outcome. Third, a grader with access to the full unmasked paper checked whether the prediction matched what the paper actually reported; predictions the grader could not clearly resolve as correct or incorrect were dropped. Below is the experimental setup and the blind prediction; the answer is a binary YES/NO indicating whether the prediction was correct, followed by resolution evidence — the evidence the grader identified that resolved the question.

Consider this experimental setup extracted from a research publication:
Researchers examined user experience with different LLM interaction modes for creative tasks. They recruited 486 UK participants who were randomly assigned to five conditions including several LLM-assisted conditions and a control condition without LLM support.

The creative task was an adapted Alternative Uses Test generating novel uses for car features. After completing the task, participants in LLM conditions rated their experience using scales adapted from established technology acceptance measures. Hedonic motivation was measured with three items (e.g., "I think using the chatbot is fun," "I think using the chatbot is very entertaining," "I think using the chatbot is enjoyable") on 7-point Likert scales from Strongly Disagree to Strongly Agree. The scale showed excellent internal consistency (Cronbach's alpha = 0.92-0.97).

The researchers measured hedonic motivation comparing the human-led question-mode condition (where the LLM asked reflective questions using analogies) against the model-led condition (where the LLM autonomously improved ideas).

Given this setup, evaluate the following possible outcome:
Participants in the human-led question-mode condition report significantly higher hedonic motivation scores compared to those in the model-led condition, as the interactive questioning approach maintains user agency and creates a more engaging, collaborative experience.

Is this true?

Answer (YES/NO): NO